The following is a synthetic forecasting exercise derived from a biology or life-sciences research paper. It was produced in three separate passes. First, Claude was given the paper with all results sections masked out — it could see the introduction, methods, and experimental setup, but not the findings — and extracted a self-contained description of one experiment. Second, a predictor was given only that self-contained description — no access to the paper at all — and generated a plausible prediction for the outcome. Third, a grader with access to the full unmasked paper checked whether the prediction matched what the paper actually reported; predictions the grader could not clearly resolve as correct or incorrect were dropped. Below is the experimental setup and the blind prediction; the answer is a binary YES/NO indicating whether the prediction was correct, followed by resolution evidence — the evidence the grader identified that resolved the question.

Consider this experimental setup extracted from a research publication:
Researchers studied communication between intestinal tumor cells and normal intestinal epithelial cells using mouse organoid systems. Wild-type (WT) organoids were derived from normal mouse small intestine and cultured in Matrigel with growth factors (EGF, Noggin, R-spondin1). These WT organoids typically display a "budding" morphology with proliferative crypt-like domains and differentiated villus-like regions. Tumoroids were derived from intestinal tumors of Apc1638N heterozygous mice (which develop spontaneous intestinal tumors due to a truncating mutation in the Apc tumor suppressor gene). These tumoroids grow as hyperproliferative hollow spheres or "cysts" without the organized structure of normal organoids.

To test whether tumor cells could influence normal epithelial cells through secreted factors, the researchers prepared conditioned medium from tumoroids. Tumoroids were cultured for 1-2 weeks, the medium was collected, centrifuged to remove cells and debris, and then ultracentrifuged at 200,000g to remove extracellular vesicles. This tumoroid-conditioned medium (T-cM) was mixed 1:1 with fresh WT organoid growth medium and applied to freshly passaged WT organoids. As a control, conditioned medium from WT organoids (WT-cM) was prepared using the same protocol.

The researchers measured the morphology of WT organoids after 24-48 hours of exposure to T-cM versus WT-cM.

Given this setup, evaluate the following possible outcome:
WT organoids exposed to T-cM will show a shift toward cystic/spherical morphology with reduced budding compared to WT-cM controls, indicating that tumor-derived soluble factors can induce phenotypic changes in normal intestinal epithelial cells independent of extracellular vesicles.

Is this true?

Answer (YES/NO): YES